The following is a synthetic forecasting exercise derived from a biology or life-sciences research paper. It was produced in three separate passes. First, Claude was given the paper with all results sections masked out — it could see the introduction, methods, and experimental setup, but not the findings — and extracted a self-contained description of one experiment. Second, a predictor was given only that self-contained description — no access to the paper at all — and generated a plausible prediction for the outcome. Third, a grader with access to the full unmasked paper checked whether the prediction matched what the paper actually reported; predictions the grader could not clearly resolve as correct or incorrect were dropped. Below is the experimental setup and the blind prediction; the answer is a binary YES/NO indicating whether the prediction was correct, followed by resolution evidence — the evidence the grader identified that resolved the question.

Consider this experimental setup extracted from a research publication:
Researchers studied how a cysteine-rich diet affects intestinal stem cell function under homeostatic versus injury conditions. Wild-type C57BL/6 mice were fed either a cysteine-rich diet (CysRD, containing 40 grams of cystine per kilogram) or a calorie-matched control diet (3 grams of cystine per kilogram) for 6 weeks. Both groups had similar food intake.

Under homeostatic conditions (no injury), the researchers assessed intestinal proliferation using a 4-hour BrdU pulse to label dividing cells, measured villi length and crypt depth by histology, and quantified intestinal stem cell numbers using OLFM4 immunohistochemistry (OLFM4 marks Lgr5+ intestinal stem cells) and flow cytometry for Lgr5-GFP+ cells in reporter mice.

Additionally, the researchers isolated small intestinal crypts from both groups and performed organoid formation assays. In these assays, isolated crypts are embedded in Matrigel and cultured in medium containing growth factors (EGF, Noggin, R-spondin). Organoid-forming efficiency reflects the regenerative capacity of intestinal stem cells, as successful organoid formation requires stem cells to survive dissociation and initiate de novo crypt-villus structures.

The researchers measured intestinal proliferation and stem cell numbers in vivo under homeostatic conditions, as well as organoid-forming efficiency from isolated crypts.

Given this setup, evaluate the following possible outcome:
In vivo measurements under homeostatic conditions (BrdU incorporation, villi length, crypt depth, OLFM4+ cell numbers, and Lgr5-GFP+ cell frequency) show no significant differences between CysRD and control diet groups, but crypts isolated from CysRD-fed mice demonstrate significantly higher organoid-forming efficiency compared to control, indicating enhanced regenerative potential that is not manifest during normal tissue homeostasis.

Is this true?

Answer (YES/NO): YES